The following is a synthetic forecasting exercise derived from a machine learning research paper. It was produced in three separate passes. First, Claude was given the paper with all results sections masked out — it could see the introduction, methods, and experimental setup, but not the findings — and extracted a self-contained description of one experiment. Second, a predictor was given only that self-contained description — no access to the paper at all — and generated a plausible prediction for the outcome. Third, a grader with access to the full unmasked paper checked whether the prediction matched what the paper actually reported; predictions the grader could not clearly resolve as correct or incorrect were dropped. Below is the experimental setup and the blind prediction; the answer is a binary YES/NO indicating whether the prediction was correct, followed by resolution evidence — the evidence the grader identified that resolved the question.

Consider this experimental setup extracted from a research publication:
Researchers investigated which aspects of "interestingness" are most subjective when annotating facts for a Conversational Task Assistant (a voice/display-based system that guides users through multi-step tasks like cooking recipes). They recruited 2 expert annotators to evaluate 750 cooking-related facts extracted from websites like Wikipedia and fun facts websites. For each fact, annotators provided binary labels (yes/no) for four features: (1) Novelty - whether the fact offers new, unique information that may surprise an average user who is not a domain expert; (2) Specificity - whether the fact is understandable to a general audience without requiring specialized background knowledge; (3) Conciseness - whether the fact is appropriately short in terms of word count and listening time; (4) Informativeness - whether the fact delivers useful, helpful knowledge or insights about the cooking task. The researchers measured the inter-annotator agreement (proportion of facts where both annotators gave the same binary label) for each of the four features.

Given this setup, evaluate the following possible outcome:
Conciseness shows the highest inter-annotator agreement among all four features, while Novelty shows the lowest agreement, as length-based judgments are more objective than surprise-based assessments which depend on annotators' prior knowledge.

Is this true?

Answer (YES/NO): YES